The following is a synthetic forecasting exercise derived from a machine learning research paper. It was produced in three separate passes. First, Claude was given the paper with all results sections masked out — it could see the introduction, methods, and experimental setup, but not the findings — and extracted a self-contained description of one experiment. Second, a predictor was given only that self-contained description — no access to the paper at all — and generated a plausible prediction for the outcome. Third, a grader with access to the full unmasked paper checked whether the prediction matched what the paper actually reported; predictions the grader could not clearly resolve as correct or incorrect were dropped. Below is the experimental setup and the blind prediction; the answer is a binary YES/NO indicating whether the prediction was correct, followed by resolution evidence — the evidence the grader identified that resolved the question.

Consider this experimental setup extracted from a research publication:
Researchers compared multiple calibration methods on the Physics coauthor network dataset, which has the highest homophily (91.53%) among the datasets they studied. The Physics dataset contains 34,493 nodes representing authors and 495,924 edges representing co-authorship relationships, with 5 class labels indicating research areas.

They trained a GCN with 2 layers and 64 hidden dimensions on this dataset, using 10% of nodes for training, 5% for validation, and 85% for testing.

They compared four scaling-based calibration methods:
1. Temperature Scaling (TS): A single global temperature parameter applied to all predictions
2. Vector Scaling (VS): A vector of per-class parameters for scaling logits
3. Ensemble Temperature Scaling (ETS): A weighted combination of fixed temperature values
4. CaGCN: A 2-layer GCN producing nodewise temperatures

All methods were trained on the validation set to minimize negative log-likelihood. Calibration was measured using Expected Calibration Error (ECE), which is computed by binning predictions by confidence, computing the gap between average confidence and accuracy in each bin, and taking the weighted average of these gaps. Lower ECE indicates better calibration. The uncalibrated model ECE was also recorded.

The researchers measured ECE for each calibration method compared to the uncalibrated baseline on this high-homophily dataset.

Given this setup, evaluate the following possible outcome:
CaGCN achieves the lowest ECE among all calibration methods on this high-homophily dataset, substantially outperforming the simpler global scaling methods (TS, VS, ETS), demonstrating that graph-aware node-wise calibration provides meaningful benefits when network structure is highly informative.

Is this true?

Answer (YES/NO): NO